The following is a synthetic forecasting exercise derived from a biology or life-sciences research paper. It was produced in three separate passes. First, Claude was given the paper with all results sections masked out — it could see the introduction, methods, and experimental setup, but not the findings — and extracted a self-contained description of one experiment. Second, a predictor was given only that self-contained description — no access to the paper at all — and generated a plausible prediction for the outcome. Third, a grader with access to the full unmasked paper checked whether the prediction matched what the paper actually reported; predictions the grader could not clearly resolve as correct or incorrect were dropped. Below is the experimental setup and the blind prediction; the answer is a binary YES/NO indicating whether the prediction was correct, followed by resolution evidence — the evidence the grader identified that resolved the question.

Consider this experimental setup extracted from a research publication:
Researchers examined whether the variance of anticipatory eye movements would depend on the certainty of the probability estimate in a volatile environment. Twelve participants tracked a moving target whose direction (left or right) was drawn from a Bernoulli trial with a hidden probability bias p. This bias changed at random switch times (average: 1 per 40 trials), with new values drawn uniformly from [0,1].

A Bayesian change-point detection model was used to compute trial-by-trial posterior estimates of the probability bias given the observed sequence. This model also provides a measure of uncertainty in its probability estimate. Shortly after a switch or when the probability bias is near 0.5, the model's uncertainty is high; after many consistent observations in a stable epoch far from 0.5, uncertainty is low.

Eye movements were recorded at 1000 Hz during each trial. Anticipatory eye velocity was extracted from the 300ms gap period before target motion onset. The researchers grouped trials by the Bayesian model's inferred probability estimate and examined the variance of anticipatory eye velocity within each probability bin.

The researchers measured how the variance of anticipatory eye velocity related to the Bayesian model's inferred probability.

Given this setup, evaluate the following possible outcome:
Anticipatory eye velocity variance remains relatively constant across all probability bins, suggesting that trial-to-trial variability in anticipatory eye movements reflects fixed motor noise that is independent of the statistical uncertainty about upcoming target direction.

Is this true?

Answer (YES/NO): NO